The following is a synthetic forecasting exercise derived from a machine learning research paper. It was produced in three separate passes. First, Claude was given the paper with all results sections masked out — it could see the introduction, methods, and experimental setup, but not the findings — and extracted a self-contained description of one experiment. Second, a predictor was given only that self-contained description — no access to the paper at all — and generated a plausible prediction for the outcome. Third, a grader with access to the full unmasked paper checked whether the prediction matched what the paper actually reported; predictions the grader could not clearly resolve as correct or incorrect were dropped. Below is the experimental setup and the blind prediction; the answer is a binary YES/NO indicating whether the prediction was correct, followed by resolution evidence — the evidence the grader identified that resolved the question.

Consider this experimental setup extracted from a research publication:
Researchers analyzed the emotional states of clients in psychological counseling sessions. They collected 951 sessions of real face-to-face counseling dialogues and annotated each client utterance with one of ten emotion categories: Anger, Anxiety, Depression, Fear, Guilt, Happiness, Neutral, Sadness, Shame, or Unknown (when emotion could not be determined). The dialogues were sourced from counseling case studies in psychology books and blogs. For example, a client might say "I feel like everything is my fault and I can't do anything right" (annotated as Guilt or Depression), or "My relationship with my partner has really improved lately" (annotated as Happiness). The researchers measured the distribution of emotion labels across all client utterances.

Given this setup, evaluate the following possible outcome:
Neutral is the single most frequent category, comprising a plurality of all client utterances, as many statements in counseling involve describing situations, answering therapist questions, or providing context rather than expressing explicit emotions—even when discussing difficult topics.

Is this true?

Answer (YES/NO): YES